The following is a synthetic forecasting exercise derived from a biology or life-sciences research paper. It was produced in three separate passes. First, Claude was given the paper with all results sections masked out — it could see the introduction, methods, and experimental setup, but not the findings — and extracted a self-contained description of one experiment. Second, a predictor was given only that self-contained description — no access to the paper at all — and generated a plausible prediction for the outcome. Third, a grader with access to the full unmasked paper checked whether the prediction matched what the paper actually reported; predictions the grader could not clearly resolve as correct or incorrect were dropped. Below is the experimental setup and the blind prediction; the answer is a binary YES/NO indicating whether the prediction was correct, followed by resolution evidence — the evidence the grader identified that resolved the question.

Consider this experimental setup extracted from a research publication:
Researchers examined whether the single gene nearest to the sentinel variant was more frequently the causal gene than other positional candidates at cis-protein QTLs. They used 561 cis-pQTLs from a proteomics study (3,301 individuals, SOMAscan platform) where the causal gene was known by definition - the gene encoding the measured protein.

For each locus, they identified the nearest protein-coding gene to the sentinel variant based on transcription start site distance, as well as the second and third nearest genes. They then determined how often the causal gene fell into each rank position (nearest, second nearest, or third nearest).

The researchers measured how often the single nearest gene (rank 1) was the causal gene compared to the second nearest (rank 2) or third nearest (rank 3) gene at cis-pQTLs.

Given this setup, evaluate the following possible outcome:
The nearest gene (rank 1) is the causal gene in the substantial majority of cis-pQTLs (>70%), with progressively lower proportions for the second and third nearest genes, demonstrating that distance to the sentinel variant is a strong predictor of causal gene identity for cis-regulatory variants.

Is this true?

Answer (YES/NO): YES